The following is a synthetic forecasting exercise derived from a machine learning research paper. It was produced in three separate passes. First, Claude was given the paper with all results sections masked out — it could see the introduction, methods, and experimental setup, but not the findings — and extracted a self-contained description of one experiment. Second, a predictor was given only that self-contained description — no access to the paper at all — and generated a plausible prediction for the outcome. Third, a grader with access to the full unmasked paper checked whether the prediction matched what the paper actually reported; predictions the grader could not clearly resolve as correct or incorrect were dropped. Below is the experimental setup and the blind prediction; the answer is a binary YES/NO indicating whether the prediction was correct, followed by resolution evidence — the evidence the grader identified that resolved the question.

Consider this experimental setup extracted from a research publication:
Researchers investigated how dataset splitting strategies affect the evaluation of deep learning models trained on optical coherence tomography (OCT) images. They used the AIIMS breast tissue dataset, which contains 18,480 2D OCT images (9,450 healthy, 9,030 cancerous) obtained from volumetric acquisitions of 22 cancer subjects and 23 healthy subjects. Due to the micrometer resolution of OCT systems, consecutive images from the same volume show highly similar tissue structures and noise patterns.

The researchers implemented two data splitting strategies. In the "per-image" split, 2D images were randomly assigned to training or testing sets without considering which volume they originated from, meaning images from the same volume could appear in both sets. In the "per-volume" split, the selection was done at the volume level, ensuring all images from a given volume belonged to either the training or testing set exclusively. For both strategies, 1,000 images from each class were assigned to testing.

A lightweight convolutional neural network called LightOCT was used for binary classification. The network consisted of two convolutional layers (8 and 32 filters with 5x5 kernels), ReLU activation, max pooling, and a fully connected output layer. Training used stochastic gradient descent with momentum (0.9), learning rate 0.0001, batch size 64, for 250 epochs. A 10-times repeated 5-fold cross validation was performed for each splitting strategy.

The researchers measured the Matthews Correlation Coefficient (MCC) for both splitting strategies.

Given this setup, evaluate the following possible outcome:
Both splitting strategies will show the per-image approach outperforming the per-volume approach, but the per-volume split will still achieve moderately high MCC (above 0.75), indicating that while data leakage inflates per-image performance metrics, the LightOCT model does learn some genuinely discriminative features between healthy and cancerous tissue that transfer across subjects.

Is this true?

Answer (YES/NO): YES